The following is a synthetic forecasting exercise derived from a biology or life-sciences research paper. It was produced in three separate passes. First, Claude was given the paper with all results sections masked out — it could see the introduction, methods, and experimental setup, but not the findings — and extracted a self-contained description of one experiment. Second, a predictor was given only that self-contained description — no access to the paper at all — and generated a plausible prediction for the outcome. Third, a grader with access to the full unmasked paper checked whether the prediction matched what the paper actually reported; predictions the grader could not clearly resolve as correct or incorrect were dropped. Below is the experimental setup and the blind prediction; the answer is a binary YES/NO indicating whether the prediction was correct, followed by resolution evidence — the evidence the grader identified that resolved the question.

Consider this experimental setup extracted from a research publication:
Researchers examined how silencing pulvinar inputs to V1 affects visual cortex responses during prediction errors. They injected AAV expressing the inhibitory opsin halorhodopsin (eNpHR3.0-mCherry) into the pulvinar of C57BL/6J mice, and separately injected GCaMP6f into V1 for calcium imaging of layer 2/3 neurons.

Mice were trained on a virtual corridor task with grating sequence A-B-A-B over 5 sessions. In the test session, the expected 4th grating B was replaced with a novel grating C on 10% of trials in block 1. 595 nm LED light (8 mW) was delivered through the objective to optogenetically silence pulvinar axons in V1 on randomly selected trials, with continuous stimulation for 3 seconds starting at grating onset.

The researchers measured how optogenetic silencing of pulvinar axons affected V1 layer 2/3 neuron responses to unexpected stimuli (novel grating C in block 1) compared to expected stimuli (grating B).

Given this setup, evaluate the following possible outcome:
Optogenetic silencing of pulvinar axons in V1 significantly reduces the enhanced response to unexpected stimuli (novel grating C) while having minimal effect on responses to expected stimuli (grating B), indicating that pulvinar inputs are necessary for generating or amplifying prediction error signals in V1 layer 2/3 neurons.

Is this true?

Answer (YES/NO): YES